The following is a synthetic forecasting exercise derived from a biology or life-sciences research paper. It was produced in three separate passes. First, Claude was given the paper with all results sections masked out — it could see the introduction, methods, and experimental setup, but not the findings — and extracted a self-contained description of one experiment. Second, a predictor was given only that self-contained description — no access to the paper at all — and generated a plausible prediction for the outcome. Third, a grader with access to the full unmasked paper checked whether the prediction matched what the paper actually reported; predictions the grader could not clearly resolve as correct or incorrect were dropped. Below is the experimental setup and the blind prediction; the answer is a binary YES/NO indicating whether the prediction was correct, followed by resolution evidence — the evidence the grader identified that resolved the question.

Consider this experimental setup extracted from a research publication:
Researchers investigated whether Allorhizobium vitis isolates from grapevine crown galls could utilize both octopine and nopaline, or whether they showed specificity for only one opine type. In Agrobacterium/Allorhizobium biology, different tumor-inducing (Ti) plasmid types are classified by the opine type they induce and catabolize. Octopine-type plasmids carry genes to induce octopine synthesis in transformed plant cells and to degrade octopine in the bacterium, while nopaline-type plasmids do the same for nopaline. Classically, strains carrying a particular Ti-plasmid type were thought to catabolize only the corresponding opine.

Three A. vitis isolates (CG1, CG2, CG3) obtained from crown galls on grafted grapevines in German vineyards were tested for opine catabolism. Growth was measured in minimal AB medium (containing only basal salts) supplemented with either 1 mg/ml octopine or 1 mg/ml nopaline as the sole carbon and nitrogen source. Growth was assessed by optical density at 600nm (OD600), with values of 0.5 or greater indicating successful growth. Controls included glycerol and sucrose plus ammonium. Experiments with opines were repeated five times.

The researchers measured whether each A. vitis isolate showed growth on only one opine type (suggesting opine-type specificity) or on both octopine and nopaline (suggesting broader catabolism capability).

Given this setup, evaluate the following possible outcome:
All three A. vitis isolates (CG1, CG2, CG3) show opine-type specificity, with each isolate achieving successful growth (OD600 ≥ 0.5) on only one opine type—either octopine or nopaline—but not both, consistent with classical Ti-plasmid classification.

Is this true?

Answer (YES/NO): NO